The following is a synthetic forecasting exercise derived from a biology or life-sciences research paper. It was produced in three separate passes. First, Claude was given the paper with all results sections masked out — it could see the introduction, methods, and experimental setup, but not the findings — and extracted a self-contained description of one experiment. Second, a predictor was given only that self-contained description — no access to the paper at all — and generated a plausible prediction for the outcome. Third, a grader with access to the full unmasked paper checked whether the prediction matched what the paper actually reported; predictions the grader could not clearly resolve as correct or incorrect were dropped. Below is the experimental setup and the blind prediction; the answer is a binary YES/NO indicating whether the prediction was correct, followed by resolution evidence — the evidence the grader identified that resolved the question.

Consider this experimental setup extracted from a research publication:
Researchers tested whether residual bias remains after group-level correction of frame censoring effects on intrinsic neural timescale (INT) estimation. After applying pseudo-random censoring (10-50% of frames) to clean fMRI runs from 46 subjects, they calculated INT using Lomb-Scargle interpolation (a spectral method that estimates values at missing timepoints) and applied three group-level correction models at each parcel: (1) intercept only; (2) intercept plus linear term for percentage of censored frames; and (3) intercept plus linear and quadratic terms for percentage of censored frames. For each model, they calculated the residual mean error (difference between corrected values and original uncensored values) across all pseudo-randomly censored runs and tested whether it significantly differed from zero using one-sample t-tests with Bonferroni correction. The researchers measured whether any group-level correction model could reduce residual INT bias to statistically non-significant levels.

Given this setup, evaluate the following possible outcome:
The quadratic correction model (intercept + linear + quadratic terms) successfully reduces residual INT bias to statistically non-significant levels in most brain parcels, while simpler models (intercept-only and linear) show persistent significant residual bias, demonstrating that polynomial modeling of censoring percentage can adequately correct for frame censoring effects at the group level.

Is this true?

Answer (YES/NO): YES